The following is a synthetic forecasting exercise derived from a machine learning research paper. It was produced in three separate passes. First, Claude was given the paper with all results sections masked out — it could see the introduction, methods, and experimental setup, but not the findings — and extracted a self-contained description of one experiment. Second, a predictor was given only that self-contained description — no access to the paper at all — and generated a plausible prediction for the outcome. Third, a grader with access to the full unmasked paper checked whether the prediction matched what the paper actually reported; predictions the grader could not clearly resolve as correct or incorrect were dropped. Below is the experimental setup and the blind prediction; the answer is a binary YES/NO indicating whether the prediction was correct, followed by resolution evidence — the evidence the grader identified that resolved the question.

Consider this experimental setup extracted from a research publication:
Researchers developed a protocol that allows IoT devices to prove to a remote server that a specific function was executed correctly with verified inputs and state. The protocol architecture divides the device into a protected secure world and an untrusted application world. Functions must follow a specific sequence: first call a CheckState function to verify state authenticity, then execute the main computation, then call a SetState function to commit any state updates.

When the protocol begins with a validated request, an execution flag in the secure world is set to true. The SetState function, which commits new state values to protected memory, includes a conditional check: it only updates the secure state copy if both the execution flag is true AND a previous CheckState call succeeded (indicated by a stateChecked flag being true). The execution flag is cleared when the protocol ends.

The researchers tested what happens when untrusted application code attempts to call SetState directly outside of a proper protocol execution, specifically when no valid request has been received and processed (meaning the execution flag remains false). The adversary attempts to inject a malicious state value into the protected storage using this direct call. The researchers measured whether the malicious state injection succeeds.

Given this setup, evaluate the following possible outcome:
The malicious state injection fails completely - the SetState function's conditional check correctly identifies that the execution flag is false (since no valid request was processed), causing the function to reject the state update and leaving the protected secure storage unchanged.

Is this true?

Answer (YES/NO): YES